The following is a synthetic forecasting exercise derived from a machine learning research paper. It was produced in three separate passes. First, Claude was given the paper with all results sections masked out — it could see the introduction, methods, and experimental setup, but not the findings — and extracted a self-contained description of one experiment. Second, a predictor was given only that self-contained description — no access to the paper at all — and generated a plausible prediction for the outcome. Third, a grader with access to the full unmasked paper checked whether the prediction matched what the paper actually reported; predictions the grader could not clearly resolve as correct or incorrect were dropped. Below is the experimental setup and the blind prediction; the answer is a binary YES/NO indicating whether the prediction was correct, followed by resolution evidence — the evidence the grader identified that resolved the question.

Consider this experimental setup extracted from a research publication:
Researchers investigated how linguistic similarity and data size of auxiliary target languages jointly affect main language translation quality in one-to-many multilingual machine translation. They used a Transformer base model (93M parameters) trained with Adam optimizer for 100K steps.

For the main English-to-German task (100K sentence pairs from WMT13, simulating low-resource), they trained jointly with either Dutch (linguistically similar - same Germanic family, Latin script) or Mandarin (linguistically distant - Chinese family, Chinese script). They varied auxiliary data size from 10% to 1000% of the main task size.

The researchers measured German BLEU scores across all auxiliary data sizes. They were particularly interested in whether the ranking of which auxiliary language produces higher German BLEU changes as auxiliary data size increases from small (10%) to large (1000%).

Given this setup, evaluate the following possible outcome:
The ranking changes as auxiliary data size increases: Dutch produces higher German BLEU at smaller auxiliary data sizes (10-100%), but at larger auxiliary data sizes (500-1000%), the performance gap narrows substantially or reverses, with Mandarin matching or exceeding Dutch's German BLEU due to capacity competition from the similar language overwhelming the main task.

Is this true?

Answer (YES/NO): NO